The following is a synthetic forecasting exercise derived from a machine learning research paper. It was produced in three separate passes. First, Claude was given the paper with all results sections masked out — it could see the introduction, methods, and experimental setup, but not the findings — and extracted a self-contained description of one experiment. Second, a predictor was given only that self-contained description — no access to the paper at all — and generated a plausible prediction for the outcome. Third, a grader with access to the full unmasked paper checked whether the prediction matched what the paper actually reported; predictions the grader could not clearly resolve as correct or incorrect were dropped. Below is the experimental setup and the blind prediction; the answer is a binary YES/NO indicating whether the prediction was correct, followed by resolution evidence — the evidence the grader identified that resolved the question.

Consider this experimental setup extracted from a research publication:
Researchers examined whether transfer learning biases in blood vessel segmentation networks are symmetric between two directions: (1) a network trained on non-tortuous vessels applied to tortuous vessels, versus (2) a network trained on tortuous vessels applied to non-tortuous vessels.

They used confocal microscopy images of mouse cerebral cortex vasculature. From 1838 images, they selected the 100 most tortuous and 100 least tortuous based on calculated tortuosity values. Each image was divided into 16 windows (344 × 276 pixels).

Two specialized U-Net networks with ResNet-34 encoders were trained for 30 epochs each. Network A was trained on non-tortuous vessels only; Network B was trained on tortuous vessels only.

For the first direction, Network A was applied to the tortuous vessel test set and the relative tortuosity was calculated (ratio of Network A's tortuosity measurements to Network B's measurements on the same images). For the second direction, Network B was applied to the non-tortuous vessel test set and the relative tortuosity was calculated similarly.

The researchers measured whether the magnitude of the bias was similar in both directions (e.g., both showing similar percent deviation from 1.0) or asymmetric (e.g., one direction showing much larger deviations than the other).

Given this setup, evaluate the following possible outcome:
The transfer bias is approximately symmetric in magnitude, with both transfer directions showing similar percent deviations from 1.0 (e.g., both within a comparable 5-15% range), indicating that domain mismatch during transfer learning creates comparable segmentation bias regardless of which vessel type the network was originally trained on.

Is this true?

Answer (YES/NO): NO